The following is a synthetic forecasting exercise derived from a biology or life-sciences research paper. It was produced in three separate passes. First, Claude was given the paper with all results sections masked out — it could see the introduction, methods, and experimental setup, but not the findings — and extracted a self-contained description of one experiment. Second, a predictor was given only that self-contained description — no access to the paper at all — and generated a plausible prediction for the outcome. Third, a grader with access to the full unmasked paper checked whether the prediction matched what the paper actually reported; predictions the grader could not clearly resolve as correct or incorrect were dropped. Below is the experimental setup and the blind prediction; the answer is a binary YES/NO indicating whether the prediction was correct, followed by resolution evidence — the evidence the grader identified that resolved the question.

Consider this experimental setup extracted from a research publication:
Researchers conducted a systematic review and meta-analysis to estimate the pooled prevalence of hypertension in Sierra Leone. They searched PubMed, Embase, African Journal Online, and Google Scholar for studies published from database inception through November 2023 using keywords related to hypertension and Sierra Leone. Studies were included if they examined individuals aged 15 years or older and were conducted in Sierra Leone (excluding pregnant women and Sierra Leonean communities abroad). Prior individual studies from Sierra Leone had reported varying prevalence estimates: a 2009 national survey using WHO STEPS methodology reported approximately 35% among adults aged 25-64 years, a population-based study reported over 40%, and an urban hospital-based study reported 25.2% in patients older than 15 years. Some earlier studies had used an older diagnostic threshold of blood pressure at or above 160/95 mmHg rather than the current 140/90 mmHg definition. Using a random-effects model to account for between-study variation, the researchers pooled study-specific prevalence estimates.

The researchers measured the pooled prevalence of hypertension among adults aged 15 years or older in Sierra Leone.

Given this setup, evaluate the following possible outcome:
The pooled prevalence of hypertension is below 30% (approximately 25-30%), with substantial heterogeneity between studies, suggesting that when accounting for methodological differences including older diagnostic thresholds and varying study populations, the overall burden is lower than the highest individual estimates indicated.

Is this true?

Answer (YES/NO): YES